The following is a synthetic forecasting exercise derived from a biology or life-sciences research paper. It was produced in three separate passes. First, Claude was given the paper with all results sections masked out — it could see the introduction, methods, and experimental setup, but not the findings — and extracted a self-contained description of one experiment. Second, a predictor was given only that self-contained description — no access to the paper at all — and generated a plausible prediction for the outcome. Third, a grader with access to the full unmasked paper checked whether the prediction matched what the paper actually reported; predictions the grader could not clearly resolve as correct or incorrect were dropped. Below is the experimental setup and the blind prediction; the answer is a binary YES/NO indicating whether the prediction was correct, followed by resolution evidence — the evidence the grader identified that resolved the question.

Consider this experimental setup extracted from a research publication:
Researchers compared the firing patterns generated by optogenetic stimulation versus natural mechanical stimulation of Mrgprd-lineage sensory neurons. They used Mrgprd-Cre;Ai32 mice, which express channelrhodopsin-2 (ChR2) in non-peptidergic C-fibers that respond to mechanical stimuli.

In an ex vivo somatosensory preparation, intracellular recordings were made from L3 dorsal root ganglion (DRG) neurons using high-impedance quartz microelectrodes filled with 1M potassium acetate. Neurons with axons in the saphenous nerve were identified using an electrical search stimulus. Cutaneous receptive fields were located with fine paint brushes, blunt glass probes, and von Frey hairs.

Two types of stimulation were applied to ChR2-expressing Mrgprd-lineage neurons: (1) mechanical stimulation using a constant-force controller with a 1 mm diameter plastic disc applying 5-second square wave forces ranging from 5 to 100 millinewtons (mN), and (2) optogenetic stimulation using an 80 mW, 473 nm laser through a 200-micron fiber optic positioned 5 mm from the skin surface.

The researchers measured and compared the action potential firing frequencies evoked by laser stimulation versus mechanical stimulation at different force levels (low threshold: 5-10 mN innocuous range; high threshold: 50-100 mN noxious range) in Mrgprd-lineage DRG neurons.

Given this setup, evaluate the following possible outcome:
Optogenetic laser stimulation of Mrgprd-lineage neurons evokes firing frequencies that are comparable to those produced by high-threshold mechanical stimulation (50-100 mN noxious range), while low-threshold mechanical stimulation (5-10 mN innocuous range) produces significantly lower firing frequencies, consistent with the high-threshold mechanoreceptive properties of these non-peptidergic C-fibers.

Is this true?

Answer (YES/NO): NO